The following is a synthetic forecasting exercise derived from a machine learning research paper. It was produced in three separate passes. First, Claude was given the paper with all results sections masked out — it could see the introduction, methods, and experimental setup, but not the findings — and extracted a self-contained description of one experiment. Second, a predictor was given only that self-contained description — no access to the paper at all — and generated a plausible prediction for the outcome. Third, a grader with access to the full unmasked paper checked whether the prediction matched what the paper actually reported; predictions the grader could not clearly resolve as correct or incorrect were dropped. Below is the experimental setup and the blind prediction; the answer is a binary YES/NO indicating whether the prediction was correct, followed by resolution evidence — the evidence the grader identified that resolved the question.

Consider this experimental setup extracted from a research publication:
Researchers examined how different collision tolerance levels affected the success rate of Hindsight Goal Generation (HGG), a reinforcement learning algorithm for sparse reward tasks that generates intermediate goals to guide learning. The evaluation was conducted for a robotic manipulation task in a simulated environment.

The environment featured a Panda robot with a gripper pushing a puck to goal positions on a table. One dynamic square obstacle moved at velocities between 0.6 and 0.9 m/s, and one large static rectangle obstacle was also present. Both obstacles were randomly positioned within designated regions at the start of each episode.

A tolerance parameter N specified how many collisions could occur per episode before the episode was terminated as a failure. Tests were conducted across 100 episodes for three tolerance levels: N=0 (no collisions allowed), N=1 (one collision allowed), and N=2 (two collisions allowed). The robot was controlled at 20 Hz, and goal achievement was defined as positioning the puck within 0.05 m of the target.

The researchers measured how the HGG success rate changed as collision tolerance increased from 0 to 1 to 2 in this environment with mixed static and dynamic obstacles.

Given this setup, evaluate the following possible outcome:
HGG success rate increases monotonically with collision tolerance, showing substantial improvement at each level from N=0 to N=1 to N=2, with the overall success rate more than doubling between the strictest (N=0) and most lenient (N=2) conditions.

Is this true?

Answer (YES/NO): NO